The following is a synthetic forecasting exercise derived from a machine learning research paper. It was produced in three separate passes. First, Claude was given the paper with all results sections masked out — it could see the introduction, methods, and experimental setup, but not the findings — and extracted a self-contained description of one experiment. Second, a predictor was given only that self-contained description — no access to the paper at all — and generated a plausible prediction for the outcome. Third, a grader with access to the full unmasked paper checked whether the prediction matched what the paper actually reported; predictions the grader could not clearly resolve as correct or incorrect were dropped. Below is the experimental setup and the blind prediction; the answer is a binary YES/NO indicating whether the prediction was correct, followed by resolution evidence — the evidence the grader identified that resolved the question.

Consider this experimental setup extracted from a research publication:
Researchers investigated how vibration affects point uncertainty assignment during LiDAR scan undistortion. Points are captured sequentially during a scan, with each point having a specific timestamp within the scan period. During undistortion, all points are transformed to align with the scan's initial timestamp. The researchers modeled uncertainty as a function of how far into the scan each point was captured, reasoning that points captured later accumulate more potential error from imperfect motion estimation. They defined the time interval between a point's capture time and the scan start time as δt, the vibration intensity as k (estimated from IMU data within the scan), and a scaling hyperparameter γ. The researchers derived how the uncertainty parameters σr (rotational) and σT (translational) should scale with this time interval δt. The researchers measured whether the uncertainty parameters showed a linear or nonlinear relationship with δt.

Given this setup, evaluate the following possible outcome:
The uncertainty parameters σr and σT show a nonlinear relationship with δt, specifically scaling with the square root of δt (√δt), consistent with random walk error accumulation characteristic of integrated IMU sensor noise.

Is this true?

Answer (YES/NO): NO